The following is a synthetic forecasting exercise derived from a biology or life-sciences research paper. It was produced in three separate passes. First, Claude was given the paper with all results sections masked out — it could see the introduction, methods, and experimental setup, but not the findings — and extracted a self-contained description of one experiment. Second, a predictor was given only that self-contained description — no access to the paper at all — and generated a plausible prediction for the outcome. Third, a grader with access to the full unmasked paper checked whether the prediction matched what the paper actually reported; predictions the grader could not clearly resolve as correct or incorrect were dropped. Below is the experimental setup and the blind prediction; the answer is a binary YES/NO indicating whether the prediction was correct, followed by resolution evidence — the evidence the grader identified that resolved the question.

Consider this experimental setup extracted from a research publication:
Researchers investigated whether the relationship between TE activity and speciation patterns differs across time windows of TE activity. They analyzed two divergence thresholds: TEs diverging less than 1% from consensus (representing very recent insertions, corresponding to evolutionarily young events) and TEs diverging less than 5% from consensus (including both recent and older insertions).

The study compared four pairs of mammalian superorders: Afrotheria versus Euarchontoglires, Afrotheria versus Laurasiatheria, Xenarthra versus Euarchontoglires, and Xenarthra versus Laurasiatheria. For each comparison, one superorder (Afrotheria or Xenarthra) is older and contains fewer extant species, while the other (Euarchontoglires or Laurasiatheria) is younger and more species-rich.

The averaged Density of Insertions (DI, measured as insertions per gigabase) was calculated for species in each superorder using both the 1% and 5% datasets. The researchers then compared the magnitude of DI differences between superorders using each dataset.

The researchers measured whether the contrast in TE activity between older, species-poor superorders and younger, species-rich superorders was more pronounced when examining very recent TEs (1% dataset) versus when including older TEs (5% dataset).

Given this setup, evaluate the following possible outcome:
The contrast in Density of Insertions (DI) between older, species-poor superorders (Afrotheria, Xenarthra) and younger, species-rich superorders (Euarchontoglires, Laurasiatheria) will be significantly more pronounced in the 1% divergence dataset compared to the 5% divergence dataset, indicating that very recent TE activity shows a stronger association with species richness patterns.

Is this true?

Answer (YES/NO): NO